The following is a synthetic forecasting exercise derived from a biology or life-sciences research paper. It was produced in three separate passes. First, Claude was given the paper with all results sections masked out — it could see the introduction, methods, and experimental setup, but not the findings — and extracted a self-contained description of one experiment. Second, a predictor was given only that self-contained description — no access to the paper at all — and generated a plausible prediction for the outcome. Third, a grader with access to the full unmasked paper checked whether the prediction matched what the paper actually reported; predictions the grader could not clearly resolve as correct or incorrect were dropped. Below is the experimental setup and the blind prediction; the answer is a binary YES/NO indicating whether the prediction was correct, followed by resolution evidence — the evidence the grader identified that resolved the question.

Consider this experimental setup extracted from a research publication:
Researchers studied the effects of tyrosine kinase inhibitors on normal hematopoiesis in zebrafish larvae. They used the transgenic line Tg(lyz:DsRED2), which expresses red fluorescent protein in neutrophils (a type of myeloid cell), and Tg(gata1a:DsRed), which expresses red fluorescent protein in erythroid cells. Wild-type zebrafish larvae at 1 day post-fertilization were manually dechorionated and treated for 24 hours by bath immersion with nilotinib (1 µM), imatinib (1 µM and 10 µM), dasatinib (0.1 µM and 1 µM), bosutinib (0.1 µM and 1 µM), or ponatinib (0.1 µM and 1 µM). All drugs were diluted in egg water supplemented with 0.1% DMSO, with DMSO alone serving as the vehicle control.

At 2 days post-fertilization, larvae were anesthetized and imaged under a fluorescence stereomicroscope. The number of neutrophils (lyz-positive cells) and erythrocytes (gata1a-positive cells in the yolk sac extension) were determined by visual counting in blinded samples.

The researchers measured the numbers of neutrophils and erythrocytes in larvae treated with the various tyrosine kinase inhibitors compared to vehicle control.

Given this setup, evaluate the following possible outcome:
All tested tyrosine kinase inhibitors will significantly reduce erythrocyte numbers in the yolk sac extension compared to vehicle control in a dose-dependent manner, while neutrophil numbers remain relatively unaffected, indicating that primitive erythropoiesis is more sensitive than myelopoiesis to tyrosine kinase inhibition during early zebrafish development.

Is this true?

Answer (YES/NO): NO